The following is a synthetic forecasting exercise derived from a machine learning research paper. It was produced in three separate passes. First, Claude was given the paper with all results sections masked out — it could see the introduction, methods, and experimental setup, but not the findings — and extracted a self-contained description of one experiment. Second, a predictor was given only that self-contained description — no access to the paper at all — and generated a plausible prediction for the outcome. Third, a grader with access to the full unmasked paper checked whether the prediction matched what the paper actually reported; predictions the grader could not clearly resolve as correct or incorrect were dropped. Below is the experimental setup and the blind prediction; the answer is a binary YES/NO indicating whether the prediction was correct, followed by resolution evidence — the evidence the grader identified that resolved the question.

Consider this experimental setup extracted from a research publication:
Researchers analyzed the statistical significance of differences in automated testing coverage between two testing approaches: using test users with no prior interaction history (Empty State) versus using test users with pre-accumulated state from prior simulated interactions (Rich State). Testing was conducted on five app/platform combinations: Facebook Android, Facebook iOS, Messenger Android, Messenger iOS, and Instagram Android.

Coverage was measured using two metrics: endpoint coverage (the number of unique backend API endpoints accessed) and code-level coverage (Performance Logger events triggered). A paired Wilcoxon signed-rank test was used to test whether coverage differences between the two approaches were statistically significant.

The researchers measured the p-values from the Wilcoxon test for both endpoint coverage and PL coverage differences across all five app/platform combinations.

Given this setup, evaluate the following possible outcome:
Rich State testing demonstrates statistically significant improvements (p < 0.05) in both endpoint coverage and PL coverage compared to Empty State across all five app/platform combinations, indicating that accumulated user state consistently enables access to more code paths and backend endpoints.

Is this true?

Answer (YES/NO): YES